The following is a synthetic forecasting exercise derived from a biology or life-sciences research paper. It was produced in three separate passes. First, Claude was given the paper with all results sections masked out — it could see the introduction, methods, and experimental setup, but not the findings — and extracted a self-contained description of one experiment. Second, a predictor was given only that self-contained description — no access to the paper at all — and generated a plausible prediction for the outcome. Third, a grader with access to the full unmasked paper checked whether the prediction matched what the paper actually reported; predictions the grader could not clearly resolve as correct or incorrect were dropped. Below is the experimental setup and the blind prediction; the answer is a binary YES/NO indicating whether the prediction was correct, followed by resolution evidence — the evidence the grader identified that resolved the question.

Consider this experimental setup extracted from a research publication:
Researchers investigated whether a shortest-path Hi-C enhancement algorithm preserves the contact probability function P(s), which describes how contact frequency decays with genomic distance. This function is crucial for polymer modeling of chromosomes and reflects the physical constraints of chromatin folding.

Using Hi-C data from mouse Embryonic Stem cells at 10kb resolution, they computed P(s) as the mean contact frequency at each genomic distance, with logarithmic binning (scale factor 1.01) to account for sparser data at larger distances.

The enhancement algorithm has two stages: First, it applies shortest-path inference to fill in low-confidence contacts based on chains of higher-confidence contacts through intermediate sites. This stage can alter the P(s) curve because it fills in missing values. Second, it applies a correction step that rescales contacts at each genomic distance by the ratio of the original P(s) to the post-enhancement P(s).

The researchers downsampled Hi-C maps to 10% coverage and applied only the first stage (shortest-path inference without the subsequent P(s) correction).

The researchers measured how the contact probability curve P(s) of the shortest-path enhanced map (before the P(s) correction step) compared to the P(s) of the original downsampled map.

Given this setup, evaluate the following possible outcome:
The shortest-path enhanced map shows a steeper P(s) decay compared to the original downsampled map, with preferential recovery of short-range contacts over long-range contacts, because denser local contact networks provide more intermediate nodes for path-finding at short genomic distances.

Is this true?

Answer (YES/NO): NO